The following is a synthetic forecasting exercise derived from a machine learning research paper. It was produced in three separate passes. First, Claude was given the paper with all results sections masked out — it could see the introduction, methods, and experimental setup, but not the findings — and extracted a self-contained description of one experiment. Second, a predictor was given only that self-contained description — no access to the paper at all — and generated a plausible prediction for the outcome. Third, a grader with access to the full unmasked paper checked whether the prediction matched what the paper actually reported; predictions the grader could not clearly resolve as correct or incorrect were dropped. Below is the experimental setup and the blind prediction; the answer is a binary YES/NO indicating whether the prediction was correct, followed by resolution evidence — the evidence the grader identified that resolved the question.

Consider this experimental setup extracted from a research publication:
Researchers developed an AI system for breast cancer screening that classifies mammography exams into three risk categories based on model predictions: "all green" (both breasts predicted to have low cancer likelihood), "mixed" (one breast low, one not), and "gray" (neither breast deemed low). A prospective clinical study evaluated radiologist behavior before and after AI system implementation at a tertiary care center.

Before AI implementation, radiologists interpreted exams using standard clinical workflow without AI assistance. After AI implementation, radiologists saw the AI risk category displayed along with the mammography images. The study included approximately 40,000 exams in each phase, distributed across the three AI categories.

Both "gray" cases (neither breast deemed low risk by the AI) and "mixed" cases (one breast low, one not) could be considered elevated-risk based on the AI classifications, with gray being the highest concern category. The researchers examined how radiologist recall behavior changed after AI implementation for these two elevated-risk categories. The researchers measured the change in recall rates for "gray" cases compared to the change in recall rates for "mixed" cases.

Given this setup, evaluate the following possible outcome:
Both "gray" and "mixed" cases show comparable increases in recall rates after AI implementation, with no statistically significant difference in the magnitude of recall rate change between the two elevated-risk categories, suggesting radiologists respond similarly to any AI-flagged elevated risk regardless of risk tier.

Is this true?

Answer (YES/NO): NO